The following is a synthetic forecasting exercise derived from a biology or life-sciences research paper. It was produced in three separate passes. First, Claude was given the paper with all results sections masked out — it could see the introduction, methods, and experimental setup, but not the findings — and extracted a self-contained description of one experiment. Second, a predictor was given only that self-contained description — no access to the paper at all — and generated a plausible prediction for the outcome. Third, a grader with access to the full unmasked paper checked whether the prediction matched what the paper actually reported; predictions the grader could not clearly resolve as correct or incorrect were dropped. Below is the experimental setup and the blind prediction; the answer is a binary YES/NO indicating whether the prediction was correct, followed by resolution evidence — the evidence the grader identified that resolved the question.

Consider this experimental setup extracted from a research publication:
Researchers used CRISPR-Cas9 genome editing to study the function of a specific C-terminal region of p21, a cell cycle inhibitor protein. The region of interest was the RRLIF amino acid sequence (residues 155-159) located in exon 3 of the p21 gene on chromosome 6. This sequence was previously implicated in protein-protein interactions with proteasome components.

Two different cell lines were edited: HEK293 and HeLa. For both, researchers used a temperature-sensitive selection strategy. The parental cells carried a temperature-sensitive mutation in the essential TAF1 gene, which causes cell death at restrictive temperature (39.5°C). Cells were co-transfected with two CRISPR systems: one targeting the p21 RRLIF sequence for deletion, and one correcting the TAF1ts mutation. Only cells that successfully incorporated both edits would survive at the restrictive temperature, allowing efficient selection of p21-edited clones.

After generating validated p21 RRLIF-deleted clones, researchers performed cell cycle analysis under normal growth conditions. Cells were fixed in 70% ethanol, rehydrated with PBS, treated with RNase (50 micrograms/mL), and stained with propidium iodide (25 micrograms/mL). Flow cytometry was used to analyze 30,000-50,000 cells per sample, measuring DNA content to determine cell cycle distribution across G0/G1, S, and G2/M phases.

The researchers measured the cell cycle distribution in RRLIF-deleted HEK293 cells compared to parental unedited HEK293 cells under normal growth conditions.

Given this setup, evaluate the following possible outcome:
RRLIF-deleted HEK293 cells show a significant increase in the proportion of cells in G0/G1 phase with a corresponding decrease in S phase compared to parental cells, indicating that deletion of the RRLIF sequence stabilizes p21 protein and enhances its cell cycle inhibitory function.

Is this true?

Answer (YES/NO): YES